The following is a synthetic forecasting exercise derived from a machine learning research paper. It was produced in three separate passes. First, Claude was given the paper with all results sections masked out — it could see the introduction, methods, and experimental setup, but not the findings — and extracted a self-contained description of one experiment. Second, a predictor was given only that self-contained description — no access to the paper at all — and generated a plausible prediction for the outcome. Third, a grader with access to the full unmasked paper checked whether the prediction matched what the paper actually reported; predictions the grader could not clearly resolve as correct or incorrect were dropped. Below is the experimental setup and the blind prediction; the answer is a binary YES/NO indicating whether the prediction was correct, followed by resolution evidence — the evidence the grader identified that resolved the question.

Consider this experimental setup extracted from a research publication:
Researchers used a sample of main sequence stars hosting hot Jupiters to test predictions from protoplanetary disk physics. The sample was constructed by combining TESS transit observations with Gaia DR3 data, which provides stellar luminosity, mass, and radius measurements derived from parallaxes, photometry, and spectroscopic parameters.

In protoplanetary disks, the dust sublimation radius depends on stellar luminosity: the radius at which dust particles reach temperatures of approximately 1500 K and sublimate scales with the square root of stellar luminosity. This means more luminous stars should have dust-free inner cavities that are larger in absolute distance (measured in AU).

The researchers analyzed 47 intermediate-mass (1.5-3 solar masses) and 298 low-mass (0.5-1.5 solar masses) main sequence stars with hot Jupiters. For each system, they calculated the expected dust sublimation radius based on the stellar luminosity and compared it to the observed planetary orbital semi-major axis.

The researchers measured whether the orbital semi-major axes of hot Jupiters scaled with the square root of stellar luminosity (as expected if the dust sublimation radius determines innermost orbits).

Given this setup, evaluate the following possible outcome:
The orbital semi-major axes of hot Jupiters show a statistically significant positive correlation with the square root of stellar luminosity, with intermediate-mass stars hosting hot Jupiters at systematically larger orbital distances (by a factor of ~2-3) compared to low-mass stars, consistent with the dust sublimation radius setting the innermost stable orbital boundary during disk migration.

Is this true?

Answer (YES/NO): NO